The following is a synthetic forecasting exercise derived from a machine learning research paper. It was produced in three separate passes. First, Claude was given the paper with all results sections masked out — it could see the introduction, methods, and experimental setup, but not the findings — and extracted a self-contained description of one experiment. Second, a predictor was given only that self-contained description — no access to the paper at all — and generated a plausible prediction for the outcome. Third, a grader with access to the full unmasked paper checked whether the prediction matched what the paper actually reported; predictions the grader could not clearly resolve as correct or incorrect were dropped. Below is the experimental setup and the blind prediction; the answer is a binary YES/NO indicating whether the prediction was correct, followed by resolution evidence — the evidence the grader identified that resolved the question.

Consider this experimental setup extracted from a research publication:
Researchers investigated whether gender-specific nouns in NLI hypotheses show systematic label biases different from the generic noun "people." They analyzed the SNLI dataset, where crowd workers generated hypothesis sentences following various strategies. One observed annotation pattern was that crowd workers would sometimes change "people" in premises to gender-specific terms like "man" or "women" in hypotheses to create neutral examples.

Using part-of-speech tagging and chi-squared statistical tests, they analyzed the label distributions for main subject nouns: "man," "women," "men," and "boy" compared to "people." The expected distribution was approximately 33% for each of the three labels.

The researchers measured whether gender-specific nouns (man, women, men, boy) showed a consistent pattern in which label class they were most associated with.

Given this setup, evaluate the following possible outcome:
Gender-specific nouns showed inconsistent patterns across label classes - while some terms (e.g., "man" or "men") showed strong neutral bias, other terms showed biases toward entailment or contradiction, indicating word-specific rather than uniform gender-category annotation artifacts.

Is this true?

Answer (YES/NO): NO